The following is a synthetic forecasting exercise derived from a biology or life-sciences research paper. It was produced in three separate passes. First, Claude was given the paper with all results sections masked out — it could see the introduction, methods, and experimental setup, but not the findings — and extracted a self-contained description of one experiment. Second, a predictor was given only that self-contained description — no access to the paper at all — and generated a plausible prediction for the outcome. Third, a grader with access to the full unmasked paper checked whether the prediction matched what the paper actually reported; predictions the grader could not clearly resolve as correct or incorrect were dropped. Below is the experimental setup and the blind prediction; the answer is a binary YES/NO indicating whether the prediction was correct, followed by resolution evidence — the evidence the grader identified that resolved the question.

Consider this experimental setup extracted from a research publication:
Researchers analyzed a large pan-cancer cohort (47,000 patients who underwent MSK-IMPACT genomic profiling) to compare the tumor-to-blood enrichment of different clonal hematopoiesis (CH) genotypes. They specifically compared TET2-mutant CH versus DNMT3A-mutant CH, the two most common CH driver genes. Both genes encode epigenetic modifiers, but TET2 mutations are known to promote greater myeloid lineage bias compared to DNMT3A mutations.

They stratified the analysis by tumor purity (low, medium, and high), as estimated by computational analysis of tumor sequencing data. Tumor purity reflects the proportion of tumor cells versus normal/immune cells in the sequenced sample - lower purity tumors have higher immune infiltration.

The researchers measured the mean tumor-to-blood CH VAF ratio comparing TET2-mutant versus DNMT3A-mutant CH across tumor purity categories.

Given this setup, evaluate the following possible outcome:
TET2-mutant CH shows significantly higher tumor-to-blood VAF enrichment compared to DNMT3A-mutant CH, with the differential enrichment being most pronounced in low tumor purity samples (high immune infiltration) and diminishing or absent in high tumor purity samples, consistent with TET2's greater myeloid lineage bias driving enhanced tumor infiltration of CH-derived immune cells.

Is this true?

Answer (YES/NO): YES